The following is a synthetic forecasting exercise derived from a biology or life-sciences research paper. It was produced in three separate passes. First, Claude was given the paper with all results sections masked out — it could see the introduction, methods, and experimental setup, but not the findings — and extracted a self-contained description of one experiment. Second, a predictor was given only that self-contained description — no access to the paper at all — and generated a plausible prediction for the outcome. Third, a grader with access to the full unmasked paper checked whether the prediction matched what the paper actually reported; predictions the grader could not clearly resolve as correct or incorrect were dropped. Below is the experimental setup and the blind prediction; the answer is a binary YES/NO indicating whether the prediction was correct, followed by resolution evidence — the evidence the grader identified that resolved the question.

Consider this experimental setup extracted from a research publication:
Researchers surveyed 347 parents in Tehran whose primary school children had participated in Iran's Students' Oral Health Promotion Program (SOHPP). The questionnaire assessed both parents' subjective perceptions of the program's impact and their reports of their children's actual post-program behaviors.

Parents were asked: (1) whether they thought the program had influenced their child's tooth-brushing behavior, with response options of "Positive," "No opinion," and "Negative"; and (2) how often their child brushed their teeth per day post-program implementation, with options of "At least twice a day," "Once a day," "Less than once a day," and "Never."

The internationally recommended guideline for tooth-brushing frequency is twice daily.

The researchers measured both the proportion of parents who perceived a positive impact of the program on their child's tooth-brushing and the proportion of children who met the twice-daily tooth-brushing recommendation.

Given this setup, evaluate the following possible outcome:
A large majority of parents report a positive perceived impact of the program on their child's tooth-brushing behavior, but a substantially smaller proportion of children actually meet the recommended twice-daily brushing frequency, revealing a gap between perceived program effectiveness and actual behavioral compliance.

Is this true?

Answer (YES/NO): NO